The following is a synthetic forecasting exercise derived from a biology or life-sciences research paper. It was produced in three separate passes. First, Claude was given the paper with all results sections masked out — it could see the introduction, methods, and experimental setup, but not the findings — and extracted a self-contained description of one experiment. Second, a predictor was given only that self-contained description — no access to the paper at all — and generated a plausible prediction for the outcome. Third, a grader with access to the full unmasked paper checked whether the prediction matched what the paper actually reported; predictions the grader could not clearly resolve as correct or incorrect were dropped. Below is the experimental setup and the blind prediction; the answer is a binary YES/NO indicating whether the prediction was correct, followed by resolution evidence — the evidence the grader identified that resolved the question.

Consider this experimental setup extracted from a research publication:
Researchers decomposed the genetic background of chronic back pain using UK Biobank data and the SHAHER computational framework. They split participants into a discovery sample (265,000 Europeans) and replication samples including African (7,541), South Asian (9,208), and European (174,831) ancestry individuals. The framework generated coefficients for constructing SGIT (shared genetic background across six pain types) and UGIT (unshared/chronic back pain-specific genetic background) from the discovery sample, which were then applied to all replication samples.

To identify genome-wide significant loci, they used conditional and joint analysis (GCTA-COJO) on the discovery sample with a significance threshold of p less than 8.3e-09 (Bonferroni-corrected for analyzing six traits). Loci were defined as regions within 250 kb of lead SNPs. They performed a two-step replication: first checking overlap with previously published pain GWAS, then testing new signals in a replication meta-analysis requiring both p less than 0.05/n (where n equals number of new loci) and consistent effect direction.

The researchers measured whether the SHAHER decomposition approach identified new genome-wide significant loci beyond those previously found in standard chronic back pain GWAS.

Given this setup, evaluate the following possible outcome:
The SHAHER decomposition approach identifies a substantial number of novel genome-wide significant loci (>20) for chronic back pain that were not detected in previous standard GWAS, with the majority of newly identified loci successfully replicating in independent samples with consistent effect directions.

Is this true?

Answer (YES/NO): NO